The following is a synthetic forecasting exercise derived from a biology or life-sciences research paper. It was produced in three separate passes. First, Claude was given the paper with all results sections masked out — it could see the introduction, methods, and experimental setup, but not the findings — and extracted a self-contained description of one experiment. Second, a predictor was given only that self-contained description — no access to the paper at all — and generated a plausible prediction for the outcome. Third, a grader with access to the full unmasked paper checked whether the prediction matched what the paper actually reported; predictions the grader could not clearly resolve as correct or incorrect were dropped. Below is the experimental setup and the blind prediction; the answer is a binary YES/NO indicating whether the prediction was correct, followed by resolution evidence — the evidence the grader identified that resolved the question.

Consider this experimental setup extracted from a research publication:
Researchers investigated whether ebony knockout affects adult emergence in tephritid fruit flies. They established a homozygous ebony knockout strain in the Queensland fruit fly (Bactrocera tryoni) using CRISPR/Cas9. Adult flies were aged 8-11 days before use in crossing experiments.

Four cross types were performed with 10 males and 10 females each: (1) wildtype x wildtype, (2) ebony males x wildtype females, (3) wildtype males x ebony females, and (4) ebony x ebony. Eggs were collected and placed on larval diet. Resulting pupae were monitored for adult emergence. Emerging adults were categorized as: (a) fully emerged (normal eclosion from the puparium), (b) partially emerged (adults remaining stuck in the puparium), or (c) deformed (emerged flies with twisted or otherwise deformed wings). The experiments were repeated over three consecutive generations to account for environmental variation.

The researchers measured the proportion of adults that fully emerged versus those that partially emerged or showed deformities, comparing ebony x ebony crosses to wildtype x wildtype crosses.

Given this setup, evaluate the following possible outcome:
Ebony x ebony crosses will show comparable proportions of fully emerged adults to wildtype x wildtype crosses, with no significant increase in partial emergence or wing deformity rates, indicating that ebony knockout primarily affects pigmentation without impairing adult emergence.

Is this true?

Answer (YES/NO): NO